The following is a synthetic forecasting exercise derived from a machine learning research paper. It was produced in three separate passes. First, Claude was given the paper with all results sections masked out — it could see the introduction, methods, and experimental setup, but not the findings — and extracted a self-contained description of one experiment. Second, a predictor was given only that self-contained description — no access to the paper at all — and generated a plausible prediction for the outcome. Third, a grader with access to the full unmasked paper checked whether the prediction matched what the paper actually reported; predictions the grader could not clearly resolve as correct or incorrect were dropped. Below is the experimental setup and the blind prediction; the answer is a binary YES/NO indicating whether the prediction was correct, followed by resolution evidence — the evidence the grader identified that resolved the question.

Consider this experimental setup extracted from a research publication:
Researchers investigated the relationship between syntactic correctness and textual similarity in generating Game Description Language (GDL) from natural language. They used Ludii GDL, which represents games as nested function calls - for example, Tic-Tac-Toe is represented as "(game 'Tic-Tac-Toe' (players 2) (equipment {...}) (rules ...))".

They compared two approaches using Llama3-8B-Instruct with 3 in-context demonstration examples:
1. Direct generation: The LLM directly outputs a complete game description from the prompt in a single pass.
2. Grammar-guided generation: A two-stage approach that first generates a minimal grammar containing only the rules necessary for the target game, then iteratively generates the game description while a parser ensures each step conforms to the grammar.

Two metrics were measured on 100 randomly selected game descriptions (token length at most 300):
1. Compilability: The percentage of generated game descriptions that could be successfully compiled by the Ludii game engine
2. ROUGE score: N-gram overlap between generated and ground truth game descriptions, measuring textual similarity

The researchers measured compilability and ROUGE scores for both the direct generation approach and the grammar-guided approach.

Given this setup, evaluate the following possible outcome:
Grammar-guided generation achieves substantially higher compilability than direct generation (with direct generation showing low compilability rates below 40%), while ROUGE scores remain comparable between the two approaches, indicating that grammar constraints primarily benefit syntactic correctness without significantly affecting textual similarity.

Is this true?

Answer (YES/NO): YES